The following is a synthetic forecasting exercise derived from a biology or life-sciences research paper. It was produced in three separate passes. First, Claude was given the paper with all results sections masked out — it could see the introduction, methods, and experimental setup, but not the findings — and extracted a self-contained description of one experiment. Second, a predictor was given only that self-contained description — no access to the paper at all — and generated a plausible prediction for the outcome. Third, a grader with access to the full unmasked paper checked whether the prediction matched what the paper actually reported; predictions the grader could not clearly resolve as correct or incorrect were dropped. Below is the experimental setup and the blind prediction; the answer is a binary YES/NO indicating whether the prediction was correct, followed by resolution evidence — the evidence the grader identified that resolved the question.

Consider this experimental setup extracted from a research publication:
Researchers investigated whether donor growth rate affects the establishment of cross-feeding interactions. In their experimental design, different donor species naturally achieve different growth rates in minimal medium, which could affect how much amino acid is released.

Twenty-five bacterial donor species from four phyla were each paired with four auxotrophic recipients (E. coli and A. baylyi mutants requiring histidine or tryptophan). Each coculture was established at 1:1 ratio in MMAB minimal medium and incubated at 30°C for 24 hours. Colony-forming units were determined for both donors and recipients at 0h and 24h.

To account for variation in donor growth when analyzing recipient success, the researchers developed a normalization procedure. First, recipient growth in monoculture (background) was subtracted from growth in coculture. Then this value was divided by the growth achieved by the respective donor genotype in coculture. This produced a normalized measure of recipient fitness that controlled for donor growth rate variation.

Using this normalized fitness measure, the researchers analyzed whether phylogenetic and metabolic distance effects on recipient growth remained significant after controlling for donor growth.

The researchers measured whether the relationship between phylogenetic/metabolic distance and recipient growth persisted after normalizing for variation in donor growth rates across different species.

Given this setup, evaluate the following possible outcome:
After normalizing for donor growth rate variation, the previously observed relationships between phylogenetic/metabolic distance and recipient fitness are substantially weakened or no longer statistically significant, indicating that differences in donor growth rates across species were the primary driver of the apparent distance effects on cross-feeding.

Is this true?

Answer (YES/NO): NO